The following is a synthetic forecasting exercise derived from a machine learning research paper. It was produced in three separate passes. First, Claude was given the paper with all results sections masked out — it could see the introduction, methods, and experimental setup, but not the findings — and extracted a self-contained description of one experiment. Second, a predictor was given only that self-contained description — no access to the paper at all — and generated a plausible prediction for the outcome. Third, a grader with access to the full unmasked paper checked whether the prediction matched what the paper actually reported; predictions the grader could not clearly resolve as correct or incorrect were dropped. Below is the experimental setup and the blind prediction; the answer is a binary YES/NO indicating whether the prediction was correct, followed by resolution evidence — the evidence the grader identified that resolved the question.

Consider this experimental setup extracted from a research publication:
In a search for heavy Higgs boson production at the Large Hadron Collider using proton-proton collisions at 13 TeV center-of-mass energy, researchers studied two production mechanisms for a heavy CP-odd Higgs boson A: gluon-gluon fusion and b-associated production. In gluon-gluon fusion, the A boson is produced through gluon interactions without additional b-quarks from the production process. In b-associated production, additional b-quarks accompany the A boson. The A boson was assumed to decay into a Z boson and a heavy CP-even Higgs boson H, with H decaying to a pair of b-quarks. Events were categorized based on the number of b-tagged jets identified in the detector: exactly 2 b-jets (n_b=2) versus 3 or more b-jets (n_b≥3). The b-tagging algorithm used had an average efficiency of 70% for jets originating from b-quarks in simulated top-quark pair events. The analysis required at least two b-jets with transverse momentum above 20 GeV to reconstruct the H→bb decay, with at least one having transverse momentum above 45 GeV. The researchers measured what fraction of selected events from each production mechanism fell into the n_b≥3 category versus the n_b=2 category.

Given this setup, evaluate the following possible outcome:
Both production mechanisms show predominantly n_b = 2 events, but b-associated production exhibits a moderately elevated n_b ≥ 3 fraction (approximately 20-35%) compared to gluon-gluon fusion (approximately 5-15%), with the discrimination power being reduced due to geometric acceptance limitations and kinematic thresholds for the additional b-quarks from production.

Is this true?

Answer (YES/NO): NO